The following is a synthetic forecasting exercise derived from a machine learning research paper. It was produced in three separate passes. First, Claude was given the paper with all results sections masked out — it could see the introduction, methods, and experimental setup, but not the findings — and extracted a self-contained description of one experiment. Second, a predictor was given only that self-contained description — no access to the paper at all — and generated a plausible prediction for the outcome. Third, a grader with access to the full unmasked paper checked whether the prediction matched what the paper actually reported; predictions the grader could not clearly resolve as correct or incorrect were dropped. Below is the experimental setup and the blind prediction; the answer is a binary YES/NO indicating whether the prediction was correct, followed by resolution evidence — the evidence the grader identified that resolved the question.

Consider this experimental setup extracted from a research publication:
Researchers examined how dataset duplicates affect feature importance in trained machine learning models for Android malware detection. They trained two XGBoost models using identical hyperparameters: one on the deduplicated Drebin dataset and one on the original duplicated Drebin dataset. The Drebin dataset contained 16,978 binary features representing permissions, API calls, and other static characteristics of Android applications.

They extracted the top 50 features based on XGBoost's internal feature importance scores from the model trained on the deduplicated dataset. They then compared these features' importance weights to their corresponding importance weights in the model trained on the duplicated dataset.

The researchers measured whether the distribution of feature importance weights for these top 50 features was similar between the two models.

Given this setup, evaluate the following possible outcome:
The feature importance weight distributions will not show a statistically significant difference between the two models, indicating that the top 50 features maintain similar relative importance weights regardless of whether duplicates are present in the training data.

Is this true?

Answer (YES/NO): NO